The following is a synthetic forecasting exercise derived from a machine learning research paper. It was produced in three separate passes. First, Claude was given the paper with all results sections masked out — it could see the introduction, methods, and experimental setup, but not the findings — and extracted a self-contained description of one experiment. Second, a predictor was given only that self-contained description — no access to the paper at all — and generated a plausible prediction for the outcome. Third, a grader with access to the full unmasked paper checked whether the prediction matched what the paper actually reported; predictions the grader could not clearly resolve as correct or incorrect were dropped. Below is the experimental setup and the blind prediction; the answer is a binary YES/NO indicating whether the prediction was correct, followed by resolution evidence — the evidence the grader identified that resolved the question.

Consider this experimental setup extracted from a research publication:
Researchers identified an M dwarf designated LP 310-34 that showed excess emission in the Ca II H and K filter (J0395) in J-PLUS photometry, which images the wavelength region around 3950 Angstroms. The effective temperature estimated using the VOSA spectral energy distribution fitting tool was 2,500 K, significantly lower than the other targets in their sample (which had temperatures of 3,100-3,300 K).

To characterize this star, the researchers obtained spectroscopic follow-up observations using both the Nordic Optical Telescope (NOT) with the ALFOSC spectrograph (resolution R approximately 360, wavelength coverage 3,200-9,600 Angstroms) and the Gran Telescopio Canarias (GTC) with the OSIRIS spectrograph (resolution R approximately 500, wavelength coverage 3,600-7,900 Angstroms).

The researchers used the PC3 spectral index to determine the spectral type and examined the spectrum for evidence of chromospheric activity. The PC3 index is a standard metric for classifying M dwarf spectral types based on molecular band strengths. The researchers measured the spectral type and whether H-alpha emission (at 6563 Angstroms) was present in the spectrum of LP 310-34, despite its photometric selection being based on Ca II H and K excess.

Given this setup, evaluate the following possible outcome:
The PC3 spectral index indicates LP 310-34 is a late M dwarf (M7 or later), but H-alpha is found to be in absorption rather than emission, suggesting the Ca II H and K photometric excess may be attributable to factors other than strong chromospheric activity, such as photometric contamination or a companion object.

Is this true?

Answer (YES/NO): NO